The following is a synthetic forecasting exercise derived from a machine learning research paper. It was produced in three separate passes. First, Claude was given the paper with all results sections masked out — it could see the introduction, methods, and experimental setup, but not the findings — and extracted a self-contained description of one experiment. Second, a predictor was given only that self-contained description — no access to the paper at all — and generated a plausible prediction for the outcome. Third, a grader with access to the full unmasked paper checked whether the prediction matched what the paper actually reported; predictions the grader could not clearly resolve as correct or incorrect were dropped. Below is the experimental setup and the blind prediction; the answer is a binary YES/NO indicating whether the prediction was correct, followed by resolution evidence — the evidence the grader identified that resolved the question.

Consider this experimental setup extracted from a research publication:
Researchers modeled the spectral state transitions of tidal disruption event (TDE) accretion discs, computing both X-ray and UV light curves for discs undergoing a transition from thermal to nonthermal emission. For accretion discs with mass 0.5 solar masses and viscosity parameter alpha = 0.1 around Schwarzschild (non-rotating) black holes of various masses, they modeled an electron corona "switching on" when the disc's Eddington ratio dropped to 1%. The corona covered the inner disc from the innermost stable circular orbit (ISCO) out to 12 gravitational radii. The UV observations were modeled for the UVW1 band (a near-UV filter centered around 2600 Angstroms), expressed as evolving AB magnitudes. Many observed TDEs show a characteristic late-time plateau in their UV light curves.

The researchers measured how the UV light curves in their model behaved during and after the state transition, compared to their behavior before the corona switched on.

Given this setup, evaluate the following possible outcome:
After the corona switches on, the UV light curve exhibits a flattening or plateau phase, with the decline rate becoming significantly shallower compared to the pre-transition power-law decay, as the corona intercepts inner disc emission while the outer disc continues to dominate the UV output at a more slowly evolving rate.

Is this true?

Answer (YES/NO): NO